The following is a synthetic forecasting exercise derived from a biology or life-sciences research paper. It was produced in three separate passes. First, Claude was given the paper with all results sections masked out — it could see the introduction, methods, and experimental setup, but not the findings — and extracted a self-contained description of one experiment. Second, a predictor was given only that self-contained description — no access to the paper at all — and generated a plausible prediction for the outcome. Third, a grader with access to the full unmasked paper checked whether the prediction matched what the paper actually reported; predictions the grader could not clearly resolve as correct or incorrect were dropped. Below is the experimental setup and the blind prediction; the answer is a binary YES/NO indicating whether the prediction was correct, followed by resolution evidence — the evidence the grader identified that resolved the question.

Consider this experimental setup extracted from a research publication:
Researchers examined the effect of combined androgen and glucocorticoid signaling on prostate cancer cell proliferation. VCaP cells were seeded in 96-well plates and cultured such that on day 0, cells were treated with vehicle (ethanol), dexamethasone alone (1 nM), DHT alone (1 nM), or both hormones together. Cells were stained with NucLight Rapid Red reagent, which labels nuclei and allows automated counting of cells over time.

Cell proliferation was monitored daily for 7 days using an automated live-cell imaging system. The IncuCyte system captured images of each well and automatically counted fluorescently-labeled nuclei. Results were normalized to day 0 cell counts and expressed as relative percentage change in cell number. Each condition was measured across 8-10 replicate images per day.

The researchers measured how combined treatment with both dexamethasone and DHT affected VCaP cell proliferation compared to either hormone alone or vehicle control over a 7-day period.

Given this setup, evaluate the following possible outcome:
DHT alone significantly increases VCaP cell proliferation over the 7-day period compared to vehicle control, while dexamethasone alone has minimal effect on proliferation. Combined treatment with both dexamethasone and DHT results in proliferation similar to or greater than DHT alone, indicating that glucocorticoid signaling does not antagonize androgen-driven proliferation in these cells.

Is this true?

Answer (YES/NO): NO